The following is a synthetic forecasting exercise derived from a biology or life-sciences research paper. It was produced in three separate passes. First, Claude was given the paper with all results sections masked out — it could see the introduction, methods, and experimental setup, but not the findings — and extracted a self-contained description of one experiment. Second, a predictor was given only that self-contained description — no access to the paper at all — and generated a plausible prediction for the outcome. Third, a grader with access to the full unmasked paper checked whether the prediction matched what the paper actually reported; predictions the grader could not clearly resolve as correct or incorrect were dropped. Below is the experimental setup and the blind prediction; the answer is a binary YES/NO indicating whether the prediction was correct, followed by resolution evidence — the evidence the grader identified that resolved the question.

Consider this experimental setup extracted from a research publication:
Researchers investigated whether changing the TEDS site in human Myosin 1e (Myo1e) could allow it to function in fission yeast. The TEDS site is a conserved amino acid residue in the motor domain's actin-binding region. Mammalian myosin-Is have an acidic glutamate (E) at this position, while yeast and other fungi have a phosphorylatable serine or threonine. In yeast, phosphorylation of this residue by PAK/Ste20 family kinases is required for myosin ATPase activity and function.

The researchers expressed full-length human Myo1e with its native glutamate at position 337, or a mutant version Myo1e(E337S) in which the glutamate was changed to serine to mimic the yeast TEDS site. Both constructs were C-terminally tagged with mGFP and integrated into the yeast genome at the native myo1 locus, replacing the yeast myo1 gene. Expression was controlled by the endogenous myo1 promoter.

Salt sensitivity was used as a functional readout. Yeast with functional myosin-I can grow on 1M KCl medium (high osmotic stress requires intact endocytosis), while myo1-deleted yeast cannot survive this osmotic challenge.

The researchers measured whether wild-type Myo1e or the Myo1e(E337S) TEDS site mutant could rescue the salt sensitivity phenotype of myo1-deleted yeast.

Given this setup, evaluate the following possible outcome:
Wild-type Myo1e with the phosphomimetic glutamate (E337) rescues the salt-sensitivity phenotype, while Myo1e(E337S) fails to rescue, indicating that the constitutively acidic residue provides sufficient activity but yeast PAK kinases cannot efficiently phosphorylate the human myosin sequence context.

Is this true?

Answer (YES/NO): NO